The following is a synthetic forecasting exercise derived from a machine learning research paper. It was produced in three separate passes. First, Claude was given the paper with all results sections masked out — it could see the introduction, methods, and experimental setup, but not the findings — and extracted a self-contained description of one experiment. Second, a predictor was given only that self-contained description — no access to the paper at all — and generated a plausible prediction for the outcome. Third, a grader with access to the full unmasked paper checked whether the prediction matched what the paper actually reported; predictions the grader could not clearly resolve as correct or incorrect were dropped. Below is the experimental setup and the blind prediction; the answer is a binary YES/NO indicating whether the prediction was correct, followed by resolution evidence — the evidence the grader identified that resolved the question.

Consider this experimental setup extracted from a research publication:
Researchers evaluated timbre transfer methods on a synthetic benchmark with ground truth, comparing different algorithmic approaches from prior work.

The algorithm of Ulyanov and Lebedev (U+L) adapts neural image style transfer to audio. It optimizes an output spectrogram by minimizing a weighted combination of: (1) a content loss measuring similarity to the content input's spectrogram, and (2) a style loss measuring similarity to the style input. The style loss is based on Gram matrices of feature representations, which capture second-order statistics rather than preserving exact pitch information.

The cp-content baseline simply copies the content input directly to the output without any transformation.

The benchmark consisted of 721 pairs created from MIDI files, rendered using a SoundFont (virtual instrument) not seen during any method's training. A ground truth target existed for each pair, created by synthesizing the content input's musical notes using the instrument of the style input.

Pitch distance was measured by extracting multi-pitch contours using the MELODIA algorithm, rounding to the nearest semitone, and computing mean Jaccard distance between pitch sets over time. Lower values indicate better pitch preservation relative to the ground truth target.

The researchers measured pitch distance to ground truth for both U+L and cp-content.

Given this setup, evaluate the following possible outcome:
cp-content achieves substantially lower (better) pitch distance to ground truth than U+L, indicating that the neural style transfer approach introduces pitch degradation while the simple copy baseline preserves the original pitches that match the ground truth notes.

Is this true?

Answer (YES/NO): NO